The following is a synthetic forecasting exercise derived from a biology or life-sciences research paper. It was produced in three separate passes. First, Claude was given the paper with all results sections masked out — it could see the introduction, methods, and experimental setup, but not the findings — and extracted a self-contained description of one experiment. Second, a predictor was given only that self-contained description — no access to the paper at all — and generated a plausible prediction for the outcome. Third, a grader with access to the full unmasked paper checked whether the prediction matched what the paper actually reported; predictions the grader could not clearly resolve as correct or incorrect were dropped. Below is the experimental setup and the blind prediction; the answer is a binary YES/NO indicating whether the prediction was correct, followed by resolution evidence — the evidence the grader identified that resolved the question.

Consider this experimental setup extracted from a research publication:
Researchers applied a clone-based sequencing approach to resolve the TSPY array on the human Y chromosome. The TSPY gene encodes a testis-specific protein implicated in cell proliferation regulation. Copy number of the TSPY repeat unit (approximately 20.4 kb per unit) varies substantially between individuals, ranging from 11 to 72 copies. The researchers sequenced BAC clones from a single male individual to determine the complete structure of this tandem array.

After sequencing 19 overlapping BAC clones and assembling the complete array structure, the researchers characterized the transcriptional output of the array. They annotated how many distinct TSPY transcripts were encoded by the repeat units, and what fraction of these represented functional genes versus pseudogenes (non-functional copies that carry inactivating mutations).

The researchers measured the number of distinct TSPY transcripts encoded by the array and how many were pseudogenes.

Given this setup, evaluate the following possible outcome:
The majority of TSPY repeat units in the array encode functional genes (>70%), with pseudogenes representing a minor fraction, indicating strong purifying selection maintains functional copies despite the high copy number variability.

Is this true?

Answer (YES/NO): YES